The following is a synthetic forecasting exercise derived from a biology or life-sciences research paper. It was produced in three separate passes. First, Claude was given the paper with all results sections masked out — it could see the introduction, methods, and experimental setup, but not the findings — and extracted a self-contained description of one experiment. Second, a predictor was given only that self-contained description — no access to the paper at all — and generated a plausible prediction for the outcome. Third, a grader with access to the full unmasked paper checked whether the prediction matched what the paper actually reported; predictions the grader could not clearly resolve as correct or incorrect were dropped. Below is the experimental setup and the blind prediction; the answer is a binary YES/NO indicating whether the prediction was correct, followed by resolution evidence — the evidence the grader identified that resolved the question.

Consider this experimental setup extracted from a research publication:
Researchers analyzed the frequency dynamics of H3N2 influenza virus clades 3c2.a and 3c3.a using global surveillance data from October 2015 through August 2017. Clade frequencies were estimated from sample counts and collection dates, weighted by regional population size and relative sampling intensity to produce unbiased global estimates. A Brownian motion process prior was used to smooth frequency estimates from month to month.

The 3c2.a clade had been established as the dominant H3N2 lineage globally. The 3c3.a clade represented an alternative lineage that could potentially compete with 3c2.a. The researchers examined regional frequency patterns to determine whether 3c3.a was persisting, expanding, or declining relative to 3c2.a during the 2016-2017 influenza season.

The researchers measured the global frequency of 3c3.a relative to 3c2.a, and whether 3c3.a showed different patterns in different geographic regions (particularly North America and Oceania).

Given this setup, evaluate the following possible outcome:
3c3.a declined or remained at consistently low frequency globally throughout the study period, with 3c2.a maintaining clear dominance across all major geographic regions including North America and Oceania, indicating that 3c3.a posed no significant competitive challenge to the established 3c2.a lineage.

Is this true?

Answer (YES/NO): NO